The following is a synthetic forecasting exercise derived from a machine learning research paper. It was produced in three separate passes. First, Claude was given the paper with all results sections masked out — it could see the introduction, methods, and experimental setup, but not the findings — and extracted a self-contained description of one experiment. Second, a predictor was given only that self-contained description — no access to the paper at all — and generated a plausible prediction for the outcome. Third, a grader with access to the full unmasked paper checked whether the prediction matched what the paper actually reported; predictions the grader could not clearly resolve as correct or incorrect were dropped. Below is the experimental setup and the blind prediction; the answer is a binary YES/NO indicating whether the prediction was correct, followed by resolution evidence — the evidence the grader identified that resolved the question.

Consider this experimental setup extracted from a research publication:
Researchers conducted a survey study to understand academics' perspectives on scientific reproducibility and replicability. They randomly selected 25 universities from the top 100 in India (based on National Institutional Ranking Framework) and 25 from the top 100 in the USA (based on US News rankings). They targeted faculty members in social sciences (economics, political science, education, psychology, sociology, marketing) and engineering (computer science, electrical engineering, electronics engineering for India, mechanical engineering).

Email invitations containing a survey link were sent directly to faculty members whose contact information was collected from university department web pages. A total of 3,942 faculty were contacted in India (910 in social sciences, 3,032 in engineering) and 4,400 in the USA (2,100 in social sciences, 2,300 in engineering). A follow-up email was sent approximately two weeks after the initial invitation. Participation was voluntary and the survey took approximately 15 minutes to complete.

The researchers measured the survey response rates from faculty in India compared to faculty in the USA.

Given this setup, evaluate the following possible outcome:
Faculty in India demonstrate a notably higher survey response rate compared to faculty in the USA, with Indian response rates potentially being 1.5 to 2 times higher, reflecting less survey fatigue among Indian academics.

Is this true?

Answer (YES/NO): NO